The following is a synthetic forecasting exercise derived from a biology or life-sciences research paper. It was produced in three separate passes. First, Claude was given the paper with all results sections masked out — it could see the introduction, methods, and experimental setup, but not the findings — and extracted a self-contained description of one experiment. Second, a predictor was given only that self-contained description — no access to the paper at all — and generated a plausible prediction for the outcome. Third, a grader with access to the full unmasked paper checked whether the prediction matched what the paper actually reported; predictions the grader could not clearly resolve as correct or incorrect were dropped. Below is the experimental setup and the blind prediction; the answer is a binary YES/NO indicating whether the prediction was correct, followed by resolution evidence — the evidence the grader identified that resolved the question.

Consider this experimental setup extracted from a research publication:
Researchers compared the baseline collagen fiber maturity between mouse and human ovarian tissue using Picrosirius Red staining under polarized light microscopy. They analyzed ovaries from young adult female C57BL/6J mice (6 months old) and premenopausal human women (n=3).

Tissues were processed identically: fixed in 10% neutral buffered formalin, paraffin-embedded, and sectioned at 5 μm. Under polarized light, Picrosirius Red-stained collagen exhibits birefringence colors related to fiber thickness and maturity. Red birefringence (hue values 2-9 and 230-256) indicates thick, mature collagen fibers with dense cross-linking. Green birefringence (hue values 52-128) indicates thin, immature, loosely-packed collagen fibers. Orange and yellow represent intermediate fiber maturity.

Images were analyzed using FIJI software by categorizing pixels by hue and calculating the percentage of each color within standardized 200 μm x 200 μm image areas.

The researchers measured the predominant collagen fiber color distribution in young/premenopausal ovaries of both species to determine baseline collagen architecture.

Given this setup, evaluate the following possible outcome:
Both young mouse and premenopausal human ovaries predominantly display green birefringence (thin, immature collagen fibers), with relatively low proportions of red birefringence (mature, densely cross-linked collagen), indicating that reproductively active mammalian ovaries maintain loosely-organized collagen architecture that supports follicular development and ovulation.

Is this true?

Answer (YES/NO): NO